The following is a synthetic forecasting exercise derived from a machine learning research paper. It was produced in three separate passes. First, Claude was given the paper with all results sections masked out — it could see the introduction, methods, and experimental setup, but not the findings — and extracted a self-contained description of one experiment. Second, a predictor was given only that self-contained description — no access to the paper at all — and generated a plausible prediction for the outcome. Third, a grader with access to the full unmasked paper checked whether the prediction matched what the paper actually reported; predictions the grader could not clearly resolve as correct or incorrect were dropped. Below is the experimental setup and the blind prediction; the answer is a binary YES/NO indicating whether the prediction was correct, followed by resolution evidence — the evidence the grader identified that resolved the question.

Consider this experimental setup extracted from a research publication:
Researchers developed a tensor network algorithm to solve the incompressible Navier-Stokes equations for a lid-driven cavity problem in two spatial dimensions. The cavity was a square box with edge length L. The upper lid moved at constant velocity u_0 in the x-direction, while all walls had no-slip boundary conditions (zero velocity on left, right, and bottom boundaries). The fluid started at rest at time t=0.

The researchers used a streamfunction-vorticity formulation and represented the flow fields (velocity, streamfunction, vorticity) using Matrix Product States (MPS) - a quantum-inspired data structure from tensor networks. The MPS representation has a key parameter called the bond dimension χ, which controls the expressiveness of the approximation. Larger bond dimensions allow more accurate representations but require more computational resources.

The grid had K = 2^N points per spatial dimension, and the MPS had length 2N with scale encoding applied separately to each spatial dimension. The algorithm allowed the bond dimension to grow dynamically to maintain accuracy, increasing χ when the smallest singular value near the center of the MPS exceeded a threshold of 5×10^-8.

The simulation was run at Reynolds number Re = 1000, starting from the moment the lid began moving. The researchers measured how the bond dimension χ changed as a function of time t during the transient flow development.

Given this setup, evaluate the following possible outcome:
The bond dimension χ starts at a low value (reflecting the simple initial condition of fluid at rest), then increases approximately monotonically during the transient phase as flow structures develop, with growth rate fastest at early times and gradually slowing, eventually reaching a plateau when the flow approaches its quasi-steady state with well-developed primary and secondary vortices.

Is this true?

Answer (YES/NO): YES